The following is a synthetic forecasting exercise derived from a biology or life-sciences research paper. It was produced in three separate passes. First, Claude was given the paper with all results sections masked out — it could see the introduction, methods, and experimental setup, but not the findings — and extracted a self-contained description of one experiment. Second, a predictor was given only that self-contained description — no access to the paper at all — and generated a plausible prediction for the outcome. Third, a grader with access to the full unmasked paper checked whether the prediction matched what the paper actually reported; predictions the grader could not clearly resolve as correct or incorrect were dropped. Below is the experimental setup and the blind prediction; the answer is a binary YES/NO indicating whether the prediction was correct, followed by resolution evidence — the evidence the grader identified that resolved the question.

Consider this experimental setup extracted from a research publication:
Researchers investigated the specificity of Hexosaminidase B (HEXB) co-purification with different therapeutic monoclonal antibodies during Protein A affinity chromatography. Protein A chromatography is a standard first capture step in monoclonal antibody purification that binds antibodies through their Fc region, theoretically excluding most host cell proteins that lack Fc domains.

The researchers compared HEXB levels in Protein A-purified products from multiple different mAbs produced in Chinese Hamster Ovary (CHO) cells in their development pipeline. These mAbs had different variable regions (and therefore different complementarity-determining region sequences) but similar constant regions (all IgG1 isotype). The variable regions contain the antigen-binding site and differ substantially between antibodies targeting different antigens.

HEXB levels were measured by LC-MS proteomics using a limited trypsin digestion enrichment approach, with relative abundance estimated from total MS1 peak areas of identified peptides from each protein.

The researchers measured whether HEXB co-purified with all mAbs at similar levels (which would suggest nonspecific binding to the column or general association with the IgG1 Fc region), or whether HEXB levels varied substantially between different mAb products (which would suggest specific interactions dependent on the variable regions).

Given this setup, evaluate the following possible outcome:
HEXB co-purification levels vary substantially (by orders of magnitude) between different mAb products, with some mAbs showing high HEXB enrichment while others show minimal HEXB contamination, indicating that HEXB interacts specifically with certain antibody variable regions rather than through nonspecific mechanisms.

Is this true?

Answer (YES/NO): YES